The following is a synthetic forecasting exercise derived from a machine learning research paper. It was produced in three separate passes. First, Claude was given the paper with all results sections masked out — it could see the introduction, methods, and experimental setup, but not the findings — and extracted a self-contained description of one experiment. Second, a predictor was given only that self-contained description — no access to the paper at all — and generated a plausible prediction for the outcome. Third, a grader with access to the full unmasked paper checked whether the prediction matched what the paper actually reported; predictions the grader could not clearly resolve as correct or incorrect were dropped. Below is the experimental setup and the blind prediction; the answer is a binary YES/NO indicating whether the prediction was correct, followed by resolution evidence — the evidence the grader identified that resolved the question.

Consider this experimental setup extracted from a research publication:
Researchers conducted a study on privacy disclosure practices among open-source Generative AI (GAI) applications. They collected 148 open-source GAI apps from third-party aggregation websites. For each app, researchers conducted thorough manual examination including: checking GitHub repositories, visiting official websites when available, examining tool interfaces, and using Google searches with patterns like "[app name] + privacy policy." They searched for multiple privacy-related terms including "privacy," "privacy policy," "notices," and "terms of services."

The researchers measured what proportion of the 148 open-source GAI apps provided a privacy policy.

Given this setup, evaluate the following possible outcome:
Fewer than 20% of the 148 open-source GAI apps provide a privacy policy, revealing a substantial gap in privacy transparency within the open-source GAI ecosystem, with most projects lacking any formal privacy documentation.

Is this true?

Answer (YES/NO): YES